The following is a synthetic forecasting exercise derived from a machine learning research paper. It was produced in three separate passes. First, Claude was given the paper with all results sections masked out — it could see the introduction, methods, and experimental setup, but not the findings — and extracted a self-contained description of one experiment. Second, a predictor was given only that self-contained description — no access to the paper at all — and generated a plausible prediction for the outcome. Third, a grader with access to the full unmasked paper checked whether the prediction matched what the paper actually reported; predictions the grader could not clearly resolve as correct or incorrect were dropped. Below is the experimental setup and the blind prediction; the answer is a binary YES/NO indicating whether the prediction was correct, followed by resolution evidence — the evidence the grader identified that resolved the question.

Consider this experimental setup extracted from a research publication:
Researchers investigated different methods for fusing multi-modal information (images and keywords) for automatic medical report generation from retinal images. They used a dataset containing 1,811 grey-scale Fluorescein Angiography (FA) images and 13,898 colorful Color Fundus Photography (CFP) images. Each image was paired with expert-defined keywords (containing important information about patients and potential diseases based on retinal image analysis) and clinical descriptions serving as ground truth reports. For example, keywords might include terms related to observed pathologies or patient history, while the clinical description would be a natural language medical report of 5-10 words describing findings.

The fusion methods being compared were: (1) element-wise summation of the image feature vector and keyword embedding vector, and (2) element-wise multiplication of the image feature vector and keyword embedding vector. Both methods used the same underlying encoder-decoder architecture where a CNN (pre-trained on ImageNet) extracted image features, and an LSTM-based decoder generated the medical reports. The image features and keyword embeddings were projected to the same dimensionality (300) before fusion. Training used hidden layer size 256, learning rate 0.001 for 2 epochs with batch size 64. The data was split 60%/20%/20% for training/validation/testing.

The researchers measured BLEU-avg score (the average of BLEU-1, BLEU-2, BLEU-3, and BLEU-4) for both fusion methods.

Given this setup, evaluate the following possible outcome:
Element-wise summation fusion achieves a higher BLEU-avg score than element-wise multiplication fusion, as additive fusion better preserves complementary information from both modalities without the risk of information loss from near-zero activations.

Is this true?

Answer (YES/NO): NO